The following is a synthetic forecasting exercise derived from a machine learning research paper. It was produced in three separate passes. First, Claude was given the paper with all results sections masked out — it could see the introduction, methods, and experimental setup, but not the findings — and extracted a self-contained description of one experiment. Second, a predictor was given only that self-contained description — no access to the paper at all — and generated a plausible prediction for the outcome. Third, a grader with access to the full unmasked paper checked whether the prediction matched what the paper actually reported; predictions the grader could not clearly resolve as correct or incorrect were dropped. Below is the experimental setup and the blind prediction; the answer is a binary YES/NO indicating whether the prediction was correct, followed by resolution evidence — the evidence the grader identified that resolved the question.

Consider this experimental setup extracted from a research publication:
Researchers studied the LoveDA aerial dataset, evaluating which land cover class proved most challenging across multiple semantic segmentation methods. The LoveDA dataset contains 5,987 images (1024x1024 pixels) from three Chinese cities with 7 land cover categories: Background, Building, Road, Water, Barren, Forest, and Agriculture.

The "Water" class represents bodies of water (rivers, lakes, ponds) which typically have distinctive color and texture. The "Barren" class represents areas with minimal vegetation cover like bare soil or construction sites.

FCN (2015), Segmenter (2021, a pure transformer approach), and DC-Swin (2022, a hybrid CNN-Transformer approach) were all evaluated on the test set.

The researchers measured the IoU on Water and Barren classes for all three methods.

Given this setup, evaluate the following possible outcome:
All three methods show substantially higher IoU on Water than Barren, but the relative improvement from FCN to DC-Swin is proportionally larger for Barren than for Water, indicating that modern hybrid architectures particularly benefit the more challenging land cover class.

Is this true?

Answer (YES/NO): YES